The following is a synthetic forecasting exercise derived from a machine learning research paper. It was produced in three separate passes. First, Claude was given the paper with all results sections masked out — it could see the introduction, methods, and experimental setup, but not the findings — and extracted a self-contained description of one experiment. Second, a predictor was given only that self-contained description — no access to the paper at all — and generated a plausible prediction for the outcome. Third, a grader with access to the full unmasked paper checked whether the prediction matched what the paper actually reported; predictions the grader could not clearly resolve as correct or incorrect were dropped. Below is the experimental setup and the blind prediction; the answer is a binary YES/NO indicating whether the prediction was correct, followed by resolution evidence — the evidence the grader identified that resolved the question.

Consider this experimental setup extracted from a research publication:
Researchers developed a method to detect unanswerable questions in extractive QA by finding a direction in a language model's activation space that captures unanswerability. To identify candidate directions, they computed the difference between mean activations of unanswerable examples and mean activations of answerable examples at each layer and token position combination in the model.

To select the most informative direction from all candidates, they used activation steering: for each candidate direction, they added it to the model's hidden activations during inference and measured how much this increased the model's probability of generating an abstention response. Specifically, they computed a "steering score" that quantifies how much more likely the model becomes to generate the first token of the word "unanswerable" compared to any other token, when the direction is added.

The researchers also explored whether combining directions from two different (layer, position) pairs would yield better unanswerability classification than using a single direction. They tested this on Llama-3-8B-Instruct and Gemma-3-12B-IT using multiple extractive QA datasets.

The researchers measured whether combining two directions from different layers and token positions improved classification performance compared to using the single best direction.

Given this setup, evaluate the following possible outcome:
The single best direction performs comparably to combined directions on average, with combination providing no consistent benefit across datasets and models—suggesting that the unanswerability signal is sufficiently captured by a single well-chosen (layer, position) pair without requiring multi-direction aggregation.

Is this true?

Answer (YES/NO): YES